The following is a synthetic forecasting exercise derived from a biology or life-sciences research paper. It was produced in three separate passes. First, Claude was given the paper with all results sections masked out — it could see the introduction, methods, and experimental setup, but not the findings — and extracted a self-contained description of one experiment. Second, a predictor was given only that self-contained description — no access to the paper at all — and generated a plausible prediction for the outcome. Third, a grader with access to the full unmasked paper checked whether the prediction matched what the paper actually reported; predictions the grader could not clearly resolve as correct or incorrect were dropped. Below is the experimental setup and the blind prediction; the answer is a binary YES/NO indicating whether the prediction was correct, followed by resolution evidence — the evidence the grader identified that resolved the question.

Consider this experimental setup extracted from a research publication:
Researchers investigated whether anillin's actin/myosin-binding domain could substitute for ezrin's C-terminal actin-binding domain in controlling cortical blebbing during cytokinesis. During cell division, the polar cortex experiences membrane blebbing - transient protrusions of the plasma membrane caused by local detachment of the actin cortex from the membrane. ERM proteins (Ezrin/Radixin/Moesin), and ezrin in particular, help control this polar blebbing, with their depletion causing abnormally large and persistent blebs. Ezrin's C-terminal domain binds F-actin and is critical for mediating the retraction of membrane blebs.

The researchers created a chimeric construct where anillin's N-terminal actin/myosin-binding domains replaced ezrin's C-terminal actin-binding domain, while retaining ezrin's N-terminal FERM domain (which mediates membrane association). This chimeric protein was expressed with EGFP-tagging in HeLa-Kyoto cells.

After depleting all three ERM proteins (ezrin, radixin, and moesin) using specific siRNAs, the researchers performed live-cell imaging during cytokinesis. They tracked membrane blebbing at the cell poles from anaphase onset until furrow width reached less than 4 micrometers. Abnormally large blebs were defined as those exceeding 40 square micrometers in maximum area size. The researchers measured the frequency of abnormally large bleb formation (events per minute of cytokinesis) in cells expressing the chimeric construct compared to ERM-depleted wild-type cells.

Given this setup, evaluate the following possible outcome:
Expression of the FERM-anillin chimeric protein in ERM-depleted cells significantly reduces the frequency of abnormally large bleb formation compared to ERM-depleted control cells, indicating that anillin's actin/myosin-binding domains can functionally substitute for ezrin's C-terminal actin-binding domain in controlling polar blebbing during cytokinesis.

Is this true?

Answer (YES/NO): NO